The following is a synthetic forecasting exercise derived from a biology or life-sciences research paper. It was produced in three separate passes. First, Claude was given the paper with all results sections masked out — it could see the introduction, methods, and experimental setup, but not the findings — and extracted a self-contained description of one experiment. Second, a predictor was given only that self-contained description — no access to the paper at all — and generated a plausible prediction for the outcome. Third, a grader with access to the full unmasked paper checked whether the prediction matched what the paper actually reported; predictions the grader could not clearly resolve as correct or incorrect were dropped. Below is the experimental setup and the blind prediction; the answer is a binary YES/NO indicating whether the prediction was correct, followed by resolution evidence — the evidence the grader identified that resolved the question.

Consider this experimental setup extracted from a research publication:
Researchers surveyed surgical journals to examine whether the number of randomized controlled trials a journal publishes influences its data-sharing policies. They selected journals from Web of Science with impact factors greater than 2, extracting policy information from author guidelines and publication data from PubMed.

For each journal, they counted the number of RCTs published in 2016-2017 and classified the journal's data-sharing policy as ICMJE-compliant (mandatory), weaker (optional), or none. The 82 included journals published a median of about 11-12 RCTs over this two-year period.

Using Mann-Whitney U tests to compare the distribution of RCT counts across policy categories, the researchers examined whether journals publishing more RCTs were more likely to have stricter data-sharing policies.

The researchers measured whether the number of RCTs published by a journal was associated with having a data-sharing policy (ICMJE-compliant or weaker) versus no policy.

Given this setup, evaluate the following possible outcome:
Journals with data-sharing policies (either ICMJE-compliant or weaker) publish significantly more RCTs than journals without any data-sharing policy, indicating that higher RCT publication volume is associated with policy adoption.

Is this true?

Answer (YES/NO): NO